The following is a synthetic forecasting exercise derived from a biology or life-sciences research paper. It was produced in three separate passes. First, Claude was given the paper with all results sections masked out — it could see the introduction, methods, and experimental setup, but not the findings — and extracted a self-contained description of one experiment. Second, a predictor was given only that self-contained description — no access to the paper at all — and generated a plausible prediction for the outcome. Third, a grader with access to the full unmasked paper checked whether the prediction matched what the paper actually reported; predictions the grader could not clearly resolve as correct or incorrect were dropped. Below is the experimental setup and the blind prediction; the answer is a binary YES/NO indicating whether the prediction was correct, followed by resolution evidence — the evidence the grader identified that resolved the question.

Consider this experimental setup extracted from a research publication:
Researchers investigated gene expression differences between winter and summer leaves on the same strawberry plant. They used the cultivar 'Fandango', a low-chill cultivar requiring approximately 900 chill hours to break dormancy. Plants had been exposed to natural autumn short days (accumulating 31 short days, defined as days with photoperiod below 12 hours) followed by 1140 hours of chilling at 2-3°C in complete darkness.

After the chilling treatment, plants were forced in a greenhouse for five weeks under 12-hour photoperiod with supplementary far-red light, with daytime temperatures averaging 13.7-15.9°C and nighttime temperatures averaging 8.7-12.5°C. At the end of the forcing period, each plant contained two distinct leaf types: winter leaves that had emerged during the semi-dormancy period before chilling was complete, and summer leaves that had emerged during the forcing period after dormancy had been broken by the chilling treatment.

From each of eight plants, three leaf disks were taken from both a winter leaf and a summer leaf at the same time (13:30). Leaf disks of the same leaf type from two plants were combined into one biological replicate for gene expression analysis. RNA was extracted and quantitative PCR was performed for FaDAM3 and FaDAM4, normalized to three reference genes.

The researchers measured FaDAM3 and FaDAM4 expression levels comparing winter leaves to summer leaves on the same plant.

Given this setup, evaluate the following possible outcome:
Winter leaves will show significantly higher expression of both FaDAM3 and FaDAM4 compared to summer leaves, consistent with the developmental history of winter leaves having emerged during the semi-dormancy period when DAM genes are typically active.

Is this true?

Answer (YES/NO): NO